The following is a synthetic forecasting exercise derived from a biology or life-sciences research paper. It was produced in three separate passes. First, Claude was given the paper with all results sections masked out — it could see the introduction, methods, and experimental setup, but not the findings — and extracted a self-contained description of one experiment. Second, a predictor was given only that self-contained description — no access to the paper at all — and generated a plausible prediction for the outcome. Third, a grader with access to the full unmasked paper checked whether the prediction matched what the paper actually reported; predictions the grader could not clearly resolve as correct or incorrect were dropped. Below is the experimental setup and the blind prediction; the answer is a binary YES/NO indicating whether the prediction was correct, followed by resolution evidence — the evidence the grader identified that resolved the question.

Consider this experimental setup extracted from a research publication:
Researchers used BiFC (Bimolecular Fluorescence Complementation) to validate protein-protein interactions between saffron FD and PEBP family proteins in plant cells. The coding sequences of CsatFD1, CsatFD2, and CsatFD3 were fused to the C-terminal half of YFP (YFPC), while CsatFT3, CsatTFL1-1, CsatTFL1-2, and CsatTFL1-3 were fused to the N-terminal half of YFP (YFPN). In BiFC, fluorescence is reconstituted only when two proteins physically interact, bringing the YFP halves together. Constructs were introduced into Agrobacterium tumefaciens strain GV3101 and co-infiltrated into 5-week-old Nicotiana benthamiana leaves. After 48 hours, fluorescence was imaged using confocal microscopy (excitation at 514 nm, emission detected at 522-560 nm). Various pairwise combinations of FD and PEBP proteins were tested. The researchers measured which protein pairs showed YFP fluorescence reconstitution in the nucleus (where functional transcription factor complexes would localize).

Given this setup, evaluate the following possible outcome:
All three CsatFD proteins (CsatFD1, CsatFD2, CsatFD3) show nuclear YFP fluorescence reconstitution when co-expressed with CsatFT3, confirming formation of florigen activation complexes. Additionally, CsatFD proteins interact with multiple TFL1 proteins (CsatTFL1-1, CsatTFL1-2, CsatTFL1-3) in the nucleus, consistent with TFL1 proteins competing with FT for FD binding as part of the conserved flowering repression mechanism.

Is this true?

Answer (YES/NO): NO